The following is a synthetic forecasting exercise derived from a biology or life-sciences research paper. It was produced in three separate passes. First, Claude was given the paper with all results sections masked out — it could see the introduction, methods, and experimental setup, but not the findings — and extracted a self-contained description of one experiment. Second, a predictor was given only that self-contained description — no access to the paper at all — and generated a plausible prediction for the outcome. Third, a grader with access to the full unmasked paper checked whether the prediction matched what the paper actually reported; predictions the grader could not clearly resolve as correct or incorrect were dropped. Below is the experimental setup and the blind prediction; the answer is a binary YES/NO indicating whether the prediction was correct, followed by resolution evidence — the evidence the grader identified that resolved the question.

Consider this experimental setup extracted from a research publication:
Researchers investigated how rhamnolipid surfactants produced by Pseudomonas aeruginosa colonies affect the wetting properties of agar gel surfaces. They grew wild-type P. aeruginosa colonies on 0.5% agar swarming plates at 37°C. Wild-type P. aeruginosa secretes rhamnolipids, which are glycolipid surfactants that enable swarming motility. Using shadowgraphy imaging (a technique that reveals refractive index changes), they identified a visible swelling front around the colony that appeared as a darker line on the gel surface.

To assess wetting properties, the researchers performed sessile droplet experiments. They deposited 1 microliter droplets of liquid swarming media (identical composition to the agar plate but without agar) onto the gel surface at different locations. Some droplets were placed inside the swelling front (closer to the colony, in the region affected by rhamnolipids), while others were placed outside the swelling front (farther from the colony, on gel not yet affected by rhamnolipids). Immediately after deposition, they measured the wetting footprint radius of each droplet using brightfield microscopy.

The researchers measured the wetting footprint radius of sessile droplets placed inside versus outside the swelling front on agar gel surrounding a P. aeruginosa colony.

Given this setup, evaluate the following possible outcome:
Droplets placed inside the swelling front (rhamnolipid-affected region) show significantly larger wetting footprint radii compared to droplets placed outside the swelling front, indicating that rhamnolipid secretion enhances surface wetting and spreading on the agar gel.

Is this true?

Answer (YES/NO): YES